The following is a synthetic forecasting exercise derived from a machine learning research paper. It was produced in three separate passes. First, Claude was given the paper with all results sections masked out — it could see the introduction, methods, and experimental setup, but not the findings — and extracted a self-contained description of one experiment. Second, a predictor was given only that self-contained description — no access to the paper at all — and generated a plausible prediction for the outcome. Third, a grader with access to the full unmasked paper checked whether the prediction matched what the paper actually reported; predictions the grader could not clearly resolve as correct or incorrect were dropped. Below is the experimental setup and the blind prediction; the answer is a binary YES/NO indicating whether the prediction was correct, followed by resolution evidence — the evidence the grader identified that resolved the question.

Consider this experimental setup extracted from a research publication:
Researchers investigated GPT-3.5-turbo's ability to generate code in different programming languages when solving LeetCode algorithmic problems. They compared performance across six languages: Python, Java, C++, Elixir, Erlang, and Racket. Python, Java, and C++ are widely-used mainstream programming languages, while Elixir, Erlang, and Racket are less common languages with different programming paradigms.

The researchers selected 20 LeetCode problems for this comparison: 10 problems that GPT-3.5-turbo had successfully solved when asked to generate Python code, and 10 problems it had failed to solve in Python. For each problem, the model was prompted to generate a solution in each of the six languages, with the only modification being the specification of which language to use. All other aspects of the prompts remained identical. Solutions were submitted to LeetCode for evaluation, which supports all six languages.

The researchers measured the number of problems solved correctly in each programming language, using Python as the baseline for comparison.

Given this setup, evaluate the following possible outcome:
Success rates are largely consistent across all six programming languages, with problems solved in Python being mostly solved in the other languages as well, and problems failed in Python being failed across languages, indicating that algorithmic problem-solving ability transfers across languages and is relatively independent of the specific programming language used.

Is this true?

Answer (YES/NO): NO